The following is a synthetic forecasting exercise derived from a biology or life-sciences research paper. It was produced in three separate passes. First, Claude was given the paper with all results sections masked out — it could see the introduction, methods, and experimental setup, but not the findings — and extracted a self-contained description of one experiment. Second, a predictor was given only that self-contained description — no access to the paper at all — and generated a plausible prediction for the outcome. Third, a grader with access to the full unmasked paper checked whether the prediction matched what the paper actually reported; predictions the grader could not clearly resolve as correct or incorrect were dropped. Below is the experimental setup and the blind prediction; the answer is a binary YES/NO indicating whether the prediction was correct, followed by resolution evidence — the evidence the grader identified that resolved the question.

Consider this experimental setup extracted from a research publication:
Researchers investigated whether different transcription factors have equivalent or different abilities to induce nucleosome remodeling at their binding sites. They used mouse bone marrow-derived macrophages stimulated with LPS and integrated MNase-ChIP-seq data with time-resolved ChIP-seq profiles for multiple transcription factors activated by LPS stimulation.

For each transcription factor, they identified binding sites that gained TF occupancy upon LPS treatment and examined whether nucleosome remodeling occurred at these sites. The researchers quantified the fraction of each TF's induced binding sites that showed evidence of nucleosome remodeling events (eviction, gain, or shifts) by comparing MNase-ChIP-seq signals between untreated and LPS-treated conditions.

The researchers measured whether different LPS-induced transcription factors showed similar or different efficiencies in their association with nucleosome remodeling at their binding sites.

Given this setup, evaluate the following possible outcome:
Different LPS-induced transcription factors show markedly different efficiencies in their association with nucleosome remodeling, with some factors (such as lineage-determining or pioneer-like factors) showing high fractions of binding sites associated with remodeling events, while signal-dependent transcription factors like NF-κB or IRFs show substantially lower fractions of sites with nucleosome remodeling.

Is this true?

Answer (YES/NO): NO